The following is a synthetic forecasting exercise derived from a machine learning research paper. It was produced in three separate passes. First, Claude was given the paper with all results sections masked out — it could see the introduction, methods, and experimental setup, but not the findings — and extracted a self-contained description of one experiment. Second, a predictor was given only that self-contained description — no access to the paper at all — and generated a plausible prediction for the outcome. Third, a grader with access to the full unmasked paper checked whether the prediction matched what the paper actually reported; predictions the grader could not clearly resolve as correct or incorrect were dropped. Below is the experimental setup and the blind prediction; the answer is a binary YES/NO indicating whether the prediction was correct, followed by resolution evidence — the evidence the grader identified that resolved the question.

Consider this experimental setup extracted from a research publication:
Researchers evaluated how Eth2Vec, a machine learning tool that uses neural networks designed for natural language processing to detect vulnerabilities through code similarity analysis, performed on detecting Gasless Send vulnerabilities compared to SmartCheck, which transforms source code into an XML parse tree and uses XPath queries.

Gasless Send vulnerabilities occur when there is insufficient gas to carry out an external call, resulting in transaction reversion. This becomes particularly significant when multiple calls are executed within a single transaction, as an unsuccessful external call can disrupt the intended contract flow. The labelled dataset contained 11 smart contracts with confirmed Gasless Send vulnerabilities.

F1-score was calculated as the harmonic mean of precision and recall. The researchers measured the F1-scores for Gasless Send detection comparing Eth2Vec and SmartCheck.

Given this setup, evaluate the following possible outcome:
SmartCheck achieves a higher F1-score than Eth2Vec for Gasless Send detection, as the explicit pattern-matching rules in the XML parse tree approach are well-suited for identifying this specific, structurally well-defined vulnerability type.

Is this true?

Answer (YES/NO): YES